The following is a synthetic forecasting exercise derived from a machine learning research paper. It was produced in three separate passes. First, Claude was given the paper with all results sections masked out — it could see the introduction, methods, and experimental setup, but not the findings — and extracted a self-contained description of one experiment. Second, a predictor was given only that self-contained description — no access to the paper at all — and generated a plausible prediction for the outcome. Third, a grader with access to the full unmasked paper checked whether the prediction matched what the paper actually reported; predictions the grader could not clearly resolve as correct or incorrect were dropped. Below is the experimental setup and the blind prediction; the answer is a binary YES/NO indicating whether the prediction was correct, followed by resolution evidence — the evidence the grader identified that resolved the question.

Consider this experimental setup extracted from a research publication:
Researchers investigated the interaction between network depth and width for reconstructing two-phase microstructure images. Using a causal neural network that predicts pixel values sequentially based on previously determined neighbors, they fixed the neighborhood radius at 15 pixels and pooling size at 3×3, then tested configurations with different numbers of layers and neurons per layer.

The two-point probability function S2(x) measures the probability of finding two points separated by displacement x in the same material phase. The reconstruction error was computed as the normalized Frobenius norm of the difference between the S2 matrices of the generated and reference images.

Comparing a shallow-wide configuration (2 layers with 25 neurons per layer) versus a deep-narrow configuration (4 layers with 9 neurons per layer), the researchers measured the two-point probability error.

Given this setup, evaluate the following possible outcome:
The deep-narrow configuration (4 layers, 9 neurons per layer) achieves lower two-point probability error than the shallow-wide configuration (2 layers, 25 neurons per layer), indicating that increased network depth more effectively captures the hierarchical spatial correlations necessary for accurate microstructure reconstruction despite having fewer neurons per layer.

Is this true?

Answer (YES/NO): YES